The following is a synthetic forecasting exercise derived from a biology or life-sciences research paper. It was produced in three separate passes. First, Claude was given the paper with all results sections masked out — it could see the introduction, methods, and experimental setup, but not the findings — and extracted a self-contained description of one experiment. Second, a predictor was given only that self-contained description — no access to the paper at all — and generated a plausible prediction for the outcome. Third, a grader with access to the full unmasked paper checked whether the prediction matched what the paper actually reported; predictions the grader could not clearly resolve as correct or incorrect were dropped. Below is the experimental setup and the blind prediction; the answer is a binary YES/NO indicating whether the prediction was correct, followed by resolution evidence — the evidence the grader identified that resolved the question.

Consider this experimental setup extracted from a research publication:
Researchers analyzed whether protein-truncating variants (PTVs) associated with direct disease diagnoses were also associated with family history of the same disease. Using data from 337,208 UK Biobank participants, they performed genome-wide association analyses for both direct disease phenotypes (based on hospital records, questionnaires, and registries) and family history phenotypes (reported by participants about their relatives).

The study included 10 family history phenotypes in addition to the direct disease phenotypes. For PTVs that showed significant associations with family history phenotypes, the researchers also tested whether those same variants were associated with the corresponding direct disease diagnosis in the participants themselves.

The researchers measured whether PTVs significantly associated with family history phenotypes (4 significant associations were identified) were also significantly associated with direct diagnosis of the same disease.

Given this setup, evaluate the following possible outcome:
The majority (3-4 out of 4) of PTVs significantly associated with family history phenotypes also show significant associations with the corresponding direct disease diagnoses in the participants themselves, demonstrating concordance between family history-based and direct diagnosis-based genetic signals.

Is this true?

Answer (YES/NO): YES